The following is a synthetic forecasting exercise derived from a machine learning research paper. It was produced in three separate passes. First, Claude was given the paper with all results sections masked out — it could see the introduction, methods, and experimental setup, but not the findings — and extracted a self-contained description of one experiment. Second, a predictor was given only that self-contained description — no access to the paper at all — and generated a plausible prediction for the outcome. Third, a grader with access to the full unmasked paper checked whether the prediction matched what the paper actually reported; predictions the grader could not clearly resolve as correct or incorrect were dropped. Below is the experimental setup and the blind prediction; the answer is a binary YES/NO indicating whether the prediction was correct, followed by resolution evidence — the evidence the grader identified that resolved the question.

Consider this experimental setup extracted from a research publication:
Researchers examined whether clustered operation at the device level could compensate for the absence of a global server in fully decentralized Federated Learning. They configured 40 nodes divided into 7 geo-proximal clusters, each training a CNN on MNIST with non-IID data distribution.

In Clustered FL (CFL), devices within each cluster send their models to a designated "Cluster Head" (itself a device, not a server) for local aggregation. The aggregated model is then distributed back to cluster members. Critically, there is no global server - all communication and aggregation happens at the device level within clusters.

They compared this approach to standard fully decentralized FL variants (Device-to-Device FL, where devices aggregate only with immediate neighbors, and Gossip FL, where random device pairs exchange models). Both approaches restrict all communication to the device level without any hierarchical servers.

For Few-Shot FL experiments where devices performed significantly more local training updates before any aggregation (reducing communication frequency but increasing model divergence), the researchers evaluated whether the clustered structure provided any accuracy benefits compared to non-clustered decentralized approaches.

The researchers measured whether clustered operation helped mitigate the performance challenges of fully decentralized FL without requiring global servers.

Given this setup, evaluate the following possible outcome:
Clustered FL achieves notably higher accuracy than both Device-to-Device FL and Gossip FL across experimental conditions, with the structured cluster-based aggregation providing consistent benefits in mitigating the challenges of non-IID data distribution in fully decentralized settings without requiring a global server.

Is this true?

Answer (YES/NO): NO